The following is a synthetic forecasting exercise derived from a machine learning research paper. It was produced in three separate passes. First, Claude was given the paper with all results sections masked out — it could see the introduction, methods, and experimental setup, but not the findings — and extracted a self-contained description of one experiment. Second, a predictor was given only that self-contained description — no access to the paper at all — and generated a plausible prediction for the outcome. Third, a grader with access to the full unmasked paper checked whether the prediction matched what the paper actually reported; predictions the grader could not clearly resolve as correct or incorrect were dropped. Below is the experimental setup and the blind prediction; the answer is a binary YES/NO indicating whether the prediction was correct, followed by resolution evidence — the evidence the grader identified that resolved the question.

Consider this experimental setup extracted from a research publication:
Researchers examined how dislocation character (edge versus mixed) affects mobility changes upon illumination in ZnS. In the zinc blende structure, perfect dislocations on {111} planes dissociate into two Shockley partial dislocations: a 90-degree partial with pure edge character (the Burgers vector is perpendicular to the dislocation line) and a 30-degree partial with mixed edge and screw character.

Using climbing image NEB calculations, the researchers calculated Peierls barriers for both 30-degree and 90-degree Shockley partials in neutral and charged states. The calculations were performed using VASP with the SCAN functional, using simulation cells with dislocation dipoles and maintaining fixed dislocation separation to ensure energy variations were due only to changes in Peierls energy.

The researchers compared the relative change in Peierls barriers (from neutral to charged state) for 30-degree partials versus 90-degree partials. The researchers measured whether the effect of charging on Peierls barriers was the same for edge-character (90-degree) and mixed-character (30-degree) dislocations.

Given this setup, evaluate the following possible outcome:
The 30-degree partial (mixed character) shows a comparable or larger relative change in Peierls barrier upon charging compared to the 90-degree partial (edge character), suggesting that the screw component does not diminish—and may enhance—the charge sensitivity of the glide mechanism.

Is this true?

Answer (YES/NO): YES